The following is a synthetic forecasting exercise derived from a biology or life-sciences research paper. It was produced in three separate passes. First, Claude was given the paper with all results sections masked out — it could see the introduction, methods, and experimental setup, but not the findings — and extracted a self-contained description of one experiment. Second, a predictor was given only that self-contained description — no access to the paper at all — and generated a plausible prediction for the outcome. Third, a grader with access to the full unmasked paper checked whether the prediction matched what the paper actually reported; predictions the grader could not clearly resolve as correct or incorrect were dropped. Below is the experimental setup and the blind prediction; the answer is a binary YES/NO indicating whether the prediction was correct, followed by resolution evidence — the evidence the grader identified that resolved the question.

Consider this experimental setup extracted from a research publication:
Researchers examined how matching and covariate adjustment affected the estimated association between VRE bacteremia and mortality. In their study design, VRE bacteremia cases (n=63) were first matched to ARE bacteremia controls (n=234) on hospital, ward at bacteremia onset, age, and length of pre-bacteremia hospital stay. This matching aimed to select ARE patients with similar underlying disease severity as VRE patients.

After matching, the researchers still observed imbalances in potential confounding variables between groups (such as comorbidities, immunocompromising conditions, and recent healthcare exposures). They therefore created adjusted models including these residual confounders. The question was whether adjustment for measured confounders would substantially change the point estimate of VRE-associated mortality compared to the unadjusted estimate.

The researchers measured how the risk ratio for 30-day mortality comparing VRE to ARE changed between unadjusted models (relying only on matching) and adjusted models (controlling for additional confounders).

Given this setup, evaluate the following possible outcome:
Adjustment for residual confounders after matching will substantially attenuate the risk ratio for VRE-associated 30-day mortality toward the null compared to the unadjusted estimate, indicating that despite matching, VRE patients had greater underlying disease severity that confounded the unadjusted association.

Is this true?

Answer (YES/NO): NO